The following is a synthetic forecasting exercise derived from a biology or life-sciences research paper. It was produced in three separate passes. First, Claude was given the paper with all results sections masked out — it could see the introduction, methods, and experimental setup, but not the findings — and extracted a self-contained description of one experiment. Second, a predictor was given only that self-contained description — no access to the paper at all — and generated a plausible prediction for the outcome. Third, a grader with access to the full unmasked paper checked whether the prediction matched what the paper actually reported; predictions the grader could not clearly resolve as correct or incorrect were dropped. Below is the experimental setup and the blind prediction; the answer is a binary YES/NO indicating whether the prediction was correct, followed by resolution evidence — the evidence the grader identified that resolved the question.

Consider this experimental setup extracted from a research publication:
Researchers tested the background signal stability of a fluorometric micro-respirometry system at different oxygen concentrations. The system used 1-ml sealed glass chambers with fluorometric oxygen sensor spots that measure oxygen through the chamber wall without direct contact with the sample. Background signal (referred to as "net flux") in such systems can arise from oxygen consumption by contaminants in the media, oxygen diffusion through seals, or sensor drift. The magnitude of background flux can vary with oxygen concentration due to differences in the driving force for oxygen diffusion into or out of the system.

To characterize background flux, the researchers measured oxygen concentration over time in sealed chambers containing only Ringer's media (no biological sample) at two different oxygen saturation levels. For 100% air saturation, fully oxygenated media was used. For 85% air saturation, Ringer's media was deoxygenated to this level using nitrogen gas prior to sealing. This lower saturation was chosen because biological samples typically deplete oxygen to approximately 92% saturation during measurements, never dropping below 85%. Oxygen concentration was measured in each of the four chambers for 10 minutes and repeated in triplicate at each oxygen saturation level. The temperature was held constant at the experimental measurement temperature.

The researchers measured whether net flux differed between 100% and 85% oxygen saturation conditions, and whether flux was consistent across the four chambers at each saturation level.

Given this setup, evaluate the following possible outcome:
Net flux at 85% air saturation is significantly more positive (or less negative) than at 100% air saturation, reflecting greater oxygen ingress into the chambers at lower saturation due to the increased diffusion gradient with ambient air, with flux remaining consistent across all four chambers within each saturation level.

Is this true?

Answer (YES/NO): NO